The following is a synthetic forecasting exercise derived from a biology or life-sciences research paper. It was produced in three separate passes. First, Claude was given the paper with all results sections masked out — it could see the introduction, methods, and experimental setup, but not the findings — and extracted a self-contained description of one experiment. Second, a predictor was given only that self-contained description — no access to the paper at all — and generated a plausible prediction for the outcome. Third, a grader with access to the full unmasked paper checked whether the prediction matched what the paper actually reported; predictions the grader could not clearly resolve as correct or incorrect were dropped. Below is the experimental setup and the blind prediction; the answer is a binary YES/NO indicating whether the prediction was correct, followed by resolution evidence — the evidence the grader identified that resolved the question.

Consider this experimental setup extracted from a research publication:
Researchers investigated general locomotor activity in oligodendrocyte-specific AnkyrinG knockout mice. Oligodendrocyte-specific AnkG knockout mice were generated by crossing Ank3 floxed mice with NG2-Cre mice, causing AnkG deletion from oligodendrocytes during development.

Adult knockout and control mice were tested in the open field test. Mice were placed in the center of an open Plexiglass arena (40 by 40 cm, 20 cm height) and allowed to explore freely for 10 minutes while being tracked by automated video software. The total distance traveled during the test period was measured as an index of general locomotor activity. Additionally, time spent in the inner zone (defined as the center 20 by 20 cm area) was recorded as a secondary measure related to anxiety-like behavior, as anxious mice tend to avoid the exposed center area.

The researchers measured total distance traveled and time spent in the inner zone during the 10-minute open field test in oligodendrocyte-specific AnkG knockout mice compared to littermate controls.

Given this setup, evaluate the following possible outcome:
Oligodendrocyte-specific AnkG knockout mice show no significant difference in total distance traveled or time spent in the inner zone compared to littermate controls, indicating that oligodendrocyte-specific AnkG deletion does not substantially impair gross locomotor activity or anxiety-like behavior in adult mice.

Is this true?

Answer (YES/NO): NO